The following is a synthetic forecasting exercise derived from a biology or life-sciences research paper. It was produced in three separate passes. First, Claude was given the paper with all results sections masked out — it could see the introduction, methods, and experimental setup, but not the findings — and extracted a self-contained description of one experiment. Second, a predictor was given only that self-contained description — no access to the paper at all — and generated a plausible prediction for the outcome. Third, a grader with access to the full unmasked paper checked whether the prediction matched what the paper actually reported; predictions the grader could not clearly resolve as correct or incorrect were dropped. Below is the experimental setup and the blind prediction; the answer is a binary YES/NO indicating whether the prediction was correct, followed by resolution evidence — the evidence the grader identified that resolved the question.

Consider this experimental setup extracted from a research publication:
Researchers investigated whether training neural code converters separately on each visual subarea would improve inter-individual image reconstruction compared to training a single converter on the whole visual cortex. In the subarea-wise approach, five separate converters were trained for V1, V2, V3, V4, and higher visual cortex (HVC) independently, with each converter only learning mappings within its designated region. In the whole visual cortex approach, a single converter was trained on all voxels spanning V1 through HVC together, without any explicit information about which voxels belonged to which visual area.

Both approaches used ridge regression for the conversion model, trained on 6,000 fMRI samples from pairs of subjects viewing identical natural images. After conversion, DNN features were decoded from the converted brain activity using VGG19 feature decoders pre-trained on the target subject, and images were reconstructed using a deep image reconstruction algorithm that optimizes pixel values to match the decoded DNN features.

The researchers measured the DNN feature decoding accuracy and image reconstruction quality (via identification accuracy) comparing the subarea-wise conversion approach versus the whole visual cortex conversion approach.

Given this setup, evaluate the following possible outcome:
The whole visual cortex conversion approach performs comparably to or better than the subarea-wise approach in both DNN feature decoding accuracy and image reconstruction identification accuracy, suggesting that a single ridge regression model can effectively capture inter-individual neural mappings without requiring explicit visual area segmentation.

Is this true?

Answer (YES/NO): YES